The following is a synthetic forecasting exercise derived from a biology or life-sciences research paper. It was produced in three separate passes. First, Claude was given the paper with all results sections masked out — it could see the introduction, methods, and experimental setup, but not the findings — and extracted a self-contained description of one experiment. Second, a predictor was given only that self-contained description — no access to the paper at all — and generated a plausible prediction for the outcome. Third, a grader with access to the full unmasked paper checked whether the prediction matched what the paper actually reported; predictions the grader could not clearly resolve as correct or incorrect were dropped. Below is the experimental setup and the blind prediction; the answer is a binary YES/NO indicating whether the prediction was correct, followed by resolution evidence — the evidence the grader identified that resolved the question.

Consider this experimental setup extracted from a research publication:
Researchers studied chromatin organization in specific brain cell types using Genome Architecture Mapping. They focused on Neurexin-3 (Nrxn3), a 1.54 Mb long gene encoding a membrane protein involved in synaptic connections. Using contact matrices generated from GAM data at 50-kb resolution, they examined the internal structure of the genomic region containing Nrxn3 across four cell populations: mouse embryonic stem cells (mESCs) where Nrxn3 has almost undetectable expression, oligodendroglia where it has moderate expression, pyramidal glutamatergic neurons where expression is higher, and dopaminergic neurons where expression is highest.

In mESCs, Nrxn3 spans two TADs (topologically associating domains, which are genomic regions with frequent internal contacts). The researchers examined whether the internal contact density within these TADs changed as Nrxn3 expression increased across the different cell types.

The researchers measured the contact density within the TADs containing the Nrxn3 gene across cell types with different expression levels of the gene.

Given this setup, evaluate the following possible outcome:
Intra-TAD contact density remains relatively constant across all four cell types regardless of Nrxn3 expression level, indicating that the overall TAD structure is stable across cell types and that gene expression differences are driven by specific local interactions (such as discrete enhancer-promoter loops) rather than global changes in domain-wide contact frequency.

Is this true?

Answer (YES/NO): NO